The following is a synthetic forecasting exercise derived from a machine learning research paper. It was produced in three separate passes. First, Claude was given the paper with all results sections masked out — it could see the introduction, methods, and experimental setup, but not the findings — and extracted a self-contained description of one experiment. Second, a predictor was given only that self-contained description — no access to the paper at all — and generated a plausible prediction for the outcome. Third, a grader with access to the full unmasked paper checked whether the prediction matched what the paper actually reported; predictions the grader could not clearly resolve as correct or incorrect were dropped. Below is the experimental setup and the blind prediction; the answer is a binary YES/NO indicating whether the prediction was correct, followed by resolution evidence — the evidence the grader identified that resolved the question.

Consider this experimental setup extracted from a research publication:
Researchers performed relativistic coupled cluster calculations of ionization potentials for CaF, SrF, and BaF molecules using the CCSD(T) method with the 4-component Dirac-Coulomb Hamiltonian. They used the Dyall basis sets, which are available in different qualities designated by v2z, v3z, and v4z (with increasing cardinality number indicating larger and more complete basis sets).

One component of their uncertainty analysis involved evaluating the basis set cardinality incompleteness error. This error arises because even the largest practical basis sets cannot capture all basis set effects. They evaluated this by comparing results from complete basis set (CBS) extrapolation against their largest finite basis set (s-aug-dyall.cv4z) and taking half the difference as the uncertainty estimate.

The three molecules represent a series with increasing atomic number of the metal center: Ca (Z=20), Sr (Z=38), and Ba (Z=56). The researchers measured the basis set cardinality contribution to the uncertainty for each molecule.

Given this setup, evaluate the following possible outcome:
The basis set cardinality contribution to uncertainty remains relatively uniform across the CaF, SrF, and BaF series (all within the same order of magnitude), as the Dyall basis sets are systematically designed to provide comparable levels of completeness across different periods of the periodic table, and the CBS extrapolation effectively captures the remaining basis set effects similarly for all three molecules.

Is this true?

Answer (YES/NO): NO